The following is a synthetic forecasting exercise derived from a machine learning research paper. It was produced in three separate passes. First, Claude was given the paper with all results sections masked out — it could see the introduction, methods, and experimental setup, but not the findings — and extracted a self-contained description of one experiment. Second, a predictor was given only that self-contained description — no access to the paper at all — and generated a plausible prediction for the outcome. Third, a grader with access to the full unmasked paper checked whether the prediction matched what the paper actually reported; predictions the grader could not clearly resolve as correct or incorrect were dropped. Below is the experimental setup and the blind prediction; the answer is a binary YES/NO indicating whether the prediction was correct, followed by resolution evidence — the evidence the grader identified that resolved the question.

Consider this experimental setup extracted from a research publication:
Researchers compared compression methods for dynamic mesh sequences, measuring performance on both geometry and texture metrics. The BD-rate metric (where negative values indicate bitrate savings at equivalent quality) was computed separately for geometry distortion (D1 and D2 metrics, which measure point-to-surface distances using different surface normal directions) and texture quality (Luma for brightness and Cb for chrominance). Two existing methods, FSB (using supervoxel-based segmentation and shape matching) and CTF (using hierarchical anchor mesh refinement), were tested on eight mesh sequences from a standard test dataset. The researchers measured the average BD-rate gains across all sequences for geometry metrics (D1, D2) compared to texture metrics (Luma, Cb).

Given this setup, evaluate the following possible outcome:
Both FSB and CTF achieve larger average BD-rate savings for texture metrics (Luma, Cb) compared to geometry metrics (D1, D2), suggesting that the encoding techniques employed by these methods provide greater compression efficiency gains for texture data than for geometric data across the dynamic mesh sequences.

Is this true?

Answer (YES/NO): NO